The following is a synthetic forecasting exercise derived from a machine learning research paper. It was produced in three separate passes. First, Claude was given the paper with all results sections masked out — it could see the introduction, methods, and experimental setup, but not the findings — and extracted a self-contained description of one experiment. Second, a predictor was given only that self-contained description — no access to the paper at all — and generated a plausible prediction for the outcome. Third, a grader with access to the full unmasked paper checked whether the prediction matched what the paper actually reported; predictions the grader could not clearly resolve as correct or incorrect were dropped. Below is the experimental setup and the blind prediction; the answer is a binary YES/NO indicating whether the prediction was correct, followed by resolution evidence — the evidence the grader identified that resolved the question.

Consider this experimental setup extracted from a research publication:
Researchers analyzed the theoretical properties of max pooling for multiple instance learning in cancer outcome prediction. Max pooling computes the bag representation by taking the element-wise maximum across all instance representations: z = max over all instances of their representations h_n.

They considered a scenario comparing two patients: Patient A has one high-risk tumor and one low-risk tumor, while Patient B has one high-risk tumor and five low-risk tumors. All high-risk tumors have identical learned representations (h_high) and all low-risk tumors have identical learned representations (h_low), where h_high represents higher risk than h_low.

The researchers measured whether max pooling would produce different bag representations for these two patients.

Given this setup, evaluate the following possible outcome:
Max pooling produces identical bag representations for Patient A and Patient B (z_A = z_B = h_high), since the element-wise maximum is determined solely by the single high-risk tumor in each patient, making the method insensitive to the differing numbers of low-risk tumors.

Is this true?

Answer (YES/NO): YES